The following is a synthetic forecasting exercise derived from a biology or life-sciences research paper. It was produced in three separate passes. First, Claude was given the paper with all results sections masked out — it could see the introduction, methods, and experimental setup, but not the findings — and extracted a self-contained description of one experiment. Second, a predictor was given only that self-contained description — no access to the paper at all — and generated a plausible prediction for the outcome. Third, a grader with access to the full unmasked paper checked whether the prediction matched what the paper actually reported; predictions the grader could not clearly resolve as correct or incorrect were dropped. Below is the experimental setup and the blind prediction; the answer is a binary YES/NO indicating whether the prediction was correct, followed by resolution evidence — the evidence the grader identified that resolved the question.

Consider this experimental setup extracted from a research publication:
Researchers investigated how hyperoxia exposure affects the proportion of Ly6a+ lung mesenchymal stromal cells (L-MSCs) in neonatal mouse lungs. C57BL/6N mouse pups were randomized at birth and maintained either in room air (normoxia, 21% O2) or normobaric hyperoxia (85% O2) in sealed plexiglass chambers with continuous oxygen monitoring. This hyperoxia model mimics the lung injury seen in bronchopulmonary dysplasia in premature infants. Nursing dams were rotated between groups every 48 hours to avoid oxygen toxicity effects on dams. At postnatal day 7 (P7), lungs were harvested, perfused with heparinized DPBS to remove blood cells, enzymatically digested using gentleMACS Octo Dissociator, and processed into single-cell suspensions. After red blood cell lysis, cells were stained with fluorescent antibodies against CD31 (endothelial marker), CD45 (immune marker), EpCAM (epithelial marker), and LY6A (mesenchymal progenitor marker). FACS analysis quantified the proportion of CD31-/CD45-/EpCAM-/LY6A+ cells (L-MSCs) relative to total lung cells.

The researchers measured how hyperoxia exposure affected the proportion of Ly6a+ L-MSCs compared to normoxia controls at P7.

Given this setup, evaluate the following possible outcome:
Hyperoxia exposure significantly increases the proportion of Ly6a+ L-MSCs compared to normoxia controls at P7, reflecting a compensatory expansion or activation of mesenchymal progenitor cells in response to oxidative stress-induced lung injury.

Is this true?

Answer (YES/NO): YES